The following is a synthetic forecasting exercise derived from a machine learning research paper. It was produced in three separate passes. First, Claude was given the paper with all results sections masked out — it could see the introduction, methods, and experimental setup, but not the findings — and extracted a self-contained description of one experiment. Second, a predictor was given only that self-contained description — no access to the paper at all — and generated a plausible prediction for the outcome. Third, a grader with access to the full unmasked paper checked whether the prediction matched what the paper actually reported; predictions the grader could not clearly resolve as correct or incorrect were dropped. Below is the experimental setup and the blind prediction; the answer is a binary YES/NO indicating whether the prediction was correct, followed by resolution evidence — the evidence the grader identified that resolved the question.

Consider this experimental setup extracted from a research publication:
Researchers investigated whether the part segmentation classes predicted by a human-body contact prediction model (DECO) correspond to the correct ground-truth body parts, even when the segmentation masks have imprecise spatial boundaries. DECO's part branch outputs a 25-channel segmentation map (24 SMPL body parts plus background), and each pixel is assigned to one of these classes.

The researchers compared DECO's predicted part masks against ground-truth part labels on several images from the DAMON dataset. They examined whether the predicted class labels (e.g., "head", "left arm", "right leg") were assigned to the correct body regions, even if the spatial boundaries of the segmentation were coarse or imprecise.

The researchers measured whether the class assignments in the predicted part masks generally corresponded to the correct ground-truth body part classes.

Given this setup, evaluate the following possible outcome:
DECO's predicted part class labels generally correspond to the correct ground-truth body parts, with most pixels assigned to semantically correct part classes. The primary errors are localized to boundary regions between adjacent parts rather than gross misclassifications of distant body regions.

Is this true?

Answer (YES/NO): NO